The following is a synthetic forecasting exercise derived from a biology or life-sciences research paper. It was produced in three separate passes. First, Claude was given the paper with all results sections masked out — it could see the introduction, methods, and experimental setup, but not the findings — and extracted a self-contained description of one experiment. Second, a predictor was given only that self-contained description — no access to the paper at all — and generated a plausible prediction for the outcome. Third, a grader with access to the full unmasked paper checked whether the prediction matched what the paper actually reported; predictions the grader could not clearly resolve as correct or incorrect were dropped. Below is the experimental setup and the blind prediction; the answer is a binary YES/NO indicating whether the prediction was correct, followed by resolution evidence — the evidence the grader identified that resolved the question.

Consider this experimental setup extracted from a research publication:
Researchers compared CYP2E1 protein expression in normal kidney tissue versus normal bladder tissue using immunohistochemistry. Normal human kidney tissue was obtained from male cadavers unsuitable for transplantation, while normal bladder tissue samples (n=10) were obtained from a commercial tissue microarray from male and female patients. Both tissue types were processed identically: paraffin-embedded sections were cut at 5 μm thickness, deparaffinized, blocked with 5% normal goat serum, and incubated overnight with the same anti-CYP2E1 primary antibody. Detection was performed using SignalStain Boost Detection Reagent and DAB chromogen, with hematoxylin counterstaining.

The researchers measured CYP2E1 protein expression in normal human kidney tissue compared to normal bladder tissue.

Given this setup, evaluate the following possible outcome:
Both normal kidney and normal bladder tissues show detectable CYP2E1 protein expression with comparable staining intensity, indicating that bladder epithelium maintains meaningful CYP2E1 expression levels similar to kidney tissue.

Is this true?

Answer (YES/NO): NO